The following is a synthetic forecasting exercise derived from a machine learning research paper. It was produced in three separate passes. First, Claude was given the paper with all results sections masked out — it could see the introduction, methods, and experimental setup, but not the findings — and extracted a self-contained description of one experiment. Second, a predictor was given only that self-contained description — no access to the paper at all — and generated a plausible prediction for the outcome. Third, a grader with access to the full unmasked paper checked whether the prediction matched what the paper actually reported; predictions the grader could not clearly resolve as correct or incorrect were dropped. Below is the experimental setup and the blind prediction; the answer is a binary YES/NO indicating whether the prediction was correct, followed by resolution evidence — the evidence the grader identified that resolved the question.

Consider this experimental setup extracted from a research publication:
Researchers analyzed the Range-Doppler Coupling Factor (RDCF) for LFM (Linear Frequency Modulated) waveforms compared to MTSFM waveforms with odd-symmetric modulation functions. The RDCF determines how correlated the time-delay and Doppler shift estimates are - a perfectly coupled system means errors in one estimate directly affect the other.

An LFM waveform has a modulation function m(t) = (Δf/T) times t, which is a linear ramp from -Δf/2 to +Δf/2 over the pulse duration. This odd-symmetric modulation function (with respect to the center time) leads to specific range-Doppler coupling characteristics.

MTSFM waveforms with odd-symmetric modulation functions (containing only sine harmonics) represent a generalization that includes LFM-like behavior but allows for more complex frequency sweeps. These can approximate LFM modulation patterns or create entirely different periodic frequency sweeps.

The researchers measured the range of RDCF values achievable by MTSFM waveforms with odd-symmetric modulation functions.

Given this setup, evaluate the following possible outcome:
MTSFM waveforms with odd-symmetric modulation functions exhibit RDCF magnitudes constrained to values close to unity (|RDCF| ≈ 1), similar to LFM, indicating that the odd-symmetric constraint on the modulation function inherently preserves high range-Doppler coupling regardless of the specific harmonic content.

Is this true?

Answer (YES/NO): NO